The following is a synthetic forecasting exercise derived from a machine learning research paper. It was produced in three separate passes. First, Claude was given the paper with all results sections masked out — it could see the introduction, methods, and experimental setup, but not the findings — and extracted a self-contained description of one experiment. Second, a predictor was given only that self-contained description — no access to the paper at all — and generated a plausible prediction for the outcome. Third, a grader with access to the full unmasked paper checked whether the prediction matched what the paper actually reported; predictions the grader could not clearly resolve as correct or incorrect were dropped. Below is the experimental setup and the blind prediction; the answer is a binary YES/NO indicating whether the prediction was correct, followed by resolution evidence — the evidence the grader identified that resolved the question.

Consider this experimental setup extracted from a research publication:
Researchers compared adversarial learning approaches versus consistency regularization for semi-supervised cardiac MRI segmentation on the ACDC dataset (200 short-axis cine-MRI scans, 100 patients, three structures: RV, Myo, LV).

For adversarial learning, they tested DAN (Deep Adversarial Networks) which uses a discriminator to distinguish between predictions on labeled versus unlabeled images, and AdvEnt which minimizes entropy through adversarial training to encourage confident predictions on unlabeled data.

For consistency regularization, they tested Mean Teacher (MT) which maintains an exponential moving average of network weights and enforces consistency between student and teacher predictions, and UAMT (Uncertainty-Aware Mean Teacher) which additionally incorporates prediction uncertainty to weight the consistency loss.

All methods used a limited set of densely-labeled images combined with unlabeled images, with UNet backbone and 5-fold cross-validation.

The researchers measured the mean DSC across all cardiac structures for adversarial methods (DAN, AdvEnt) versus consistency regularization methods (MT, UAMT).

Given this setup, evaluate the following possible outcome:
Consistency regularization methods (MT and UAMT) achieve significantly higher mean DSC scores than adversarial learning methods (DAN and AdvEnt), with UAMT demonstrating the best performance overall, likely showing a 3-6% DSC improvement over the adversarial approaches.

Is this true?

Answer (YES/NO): NO